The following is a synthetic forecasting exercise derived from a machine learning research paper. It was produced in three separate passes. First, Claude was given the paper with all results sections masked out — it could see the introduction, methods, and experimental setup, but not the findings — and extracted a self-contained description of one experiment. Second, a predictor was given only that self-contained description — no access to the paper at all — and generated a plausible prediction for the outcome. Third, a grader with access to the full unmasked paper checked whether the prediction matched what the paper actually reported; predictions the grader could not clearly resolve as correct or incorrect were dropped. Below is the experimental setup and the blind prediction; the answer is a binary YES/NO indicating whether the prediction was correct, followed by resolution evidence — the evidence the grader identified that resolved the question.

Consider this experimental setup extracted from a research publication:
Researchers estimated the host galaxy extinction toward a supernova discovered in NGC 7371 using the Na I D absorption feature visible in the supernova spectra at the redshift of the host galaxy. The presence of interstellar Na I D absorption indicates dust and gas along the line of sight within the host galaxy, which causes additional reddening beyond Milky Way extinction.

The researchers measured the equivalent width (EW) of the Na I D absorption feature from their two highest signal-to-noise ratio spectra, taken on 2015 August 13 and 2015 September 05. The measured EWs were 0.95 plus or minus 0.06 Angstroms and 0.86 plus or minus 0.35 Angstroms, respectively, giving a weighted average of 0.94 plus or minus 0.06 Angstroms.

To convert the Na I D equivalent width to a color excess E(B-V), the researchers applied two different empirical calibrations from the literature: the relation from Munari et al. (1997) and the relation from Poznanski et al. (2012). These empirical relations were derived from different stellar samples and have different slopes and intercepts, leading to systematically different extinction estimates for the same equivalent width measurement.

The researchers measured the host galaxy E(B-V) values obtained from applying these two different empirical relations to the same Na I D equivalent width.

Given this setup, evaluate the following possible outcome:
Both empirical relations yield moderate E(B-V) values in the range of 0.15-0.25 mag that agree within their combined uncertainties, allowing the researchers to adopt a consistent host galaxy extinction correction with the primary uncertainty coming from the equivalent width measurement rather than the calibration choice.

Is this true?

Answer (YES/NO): NO